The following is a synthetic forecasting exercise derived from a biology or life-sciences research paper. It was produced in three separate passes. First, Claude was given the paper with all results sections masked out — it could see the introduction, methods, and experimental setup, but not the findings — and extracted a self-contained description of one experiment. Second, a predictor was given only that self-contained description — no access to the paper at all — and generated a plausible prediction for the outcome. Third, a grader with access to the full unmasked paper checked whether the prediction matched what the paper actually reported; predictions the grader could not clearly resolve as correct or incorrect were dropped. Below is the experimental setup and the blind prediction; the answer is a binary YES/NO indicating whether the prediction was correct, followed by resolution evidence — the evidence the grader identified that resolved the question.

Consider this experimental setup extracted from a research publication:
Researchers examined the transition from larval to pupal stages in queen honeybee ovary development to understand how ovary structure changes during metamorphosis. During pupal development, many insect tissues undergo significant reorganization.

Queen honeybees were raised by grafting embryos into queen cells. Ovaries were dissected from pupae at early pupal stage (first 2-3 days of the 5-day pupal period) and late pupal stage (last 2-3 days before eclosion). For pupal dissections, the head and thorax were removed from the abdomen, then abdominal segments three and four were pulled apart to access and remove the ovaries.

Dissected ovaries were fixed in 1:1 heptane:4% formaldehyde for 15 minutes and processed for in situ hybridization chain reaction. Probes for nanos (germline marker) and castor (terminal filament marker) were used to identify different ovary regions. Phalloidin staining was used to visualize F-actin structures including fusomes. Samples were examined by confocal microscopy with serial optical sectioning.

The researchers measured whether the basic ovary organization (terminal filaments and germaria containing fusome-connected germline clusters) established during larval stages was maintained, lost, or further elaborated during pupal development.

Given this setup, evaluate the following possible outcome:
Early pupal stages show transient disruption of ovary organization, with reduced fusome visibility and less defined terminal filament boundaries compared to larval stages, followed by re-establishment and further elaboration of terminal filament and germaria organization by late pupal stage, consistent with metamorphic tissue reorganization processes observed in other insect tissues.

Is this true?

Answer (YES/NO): NO